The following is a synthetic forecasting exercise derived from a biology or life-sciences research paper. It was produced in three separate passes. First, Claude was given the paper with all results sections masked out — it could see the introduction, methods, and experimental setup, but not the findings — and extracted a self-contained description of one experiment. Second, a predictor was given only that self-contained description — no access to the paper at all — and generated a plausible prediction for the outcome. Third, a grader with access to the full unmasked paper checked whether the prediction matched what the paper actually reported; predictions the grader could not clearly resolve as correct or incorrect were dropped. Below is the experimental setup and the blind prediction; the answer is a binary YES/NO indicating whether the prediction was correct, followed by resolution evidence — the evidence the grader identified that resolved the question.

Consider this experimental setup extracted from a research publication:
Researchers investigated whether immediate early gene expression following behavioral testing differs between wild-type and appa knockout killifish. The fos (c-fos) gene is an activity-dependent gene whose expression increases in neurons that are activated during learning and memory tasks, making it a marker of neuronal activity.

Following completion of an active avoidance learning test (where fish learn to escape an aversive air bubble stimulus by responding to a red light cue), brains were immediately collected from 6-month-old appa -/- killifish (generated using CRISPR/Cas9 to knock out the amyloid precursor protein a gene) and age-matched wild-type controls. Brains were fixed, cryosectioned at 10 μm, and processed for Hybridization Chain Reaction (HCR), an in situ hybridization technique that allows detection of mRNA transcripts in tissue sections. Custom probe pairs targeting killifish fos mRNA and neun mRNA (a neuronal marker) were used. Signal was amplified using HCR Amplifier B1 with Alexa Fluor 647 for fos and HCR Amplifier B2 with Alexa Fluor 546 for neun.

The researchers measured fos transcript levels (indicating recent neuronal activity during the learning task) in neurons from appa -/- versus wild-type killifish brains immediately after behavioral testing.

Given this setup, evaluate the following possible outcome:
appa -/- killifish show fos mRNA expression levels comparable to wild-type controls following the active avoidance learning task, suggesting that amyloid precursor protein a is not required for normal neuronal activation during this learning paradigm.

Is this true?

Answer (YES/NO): NO